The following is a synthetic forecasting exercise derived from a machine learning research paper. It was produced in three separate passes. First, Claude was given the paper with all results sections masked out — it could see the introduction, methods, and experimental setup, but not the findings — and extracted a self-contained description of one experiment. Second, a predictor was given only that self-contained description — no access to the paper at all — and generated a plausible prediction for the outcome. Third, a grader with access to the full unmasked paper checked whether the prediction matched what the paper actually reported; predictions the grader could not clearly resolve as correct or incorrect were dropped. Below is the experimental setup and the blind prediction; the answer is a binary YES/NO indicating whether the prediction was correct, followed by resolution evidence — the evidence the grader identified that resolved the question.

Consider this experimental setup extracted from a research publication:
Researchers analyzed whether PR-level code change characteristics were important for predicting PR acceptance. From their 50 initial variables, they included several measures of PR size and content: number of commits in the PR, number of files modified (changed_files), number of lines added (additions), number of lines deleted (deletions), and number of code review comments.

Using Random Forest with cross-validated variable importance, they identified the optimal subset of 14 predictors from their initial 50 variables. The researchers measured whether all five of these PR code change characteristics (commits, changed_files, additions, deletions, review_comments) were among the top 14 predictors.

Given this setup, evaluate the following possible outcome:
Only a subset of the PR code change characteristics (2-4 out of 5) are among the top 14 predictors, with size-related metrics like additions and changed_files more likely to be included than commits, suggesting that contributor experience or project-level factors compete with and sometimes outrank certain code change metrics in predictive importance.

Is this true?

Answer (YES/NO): NO